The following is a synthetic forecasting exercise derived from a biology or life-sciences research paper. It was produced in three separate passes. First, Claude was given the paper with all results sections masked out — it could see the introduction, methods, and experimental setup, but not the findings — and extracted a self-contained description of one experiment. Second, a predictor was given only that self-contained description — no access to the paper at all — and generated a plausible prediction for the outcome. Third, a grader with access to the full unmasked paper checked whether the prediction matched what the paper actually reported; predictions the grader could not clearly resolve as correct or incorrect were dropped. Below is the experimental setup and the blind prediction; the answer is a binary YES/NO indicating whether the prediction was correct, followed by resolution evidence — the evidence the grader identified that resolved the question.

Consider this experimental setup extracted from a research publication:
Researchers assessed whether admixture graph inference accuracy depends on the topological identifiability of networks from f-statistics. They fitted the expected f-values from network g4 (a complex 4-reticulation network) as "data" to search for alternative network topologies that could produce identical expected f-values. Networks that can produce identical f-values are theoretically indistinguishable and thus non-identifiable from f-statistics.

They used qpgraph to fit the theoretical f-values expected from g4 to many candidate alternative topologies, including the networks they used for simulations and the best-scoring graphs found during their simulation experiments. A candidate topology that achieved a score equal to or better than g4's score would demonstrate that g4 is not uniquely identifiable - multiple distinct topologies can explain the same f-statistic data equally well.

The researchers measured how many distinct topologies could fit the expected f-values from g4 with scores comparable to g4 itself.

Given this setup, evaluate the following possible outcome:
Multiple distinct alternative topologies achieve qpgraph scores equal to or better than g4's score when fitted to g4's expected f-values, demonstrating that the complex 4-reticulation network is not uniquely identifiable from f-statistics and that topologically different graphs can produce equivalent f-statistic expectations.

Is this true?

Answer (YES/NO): YES